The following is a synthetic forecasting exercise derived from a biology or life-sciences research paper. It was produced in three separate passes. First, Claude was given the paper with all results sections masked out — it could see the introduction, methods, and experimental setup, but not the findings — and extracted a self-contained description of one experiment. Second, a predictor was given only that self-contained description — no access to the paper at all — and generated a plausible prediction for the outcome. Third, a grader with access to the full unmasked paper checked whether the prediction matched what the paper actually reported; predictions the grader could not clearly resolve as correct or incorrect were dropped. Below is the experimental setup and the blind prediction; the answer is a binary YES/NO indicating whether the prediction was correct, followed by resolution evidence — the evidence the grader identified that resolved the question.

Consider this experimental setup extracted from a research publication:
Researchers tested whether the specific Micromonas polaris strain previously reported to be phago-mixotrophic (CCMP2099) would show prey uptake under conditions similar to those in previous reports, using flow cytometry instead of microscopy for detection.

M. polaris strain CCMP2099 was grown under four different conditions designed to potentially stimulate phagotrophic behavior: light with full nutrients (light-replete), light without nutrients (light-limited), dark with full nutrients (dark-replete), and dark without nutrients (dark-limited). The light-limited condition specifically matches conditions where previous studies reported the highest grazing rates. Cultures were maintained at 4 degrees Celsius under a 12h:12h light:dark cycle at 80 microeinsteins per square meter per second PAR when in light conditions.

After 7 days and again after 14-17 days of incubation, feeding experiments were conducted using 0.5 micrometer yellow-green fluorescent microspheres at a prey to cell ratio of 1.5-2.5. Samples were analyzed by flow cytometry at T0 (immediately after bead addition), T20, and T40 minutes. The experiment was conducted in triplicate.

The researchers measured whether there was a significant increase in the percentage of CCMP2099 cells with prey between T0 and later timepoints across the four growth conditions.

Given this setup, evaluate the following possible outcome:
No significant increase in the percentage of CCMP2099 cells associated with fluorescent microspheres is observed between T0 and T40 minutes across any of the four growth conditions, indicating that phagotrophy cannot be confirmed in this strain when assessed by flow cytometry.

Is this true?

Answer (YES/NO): YES